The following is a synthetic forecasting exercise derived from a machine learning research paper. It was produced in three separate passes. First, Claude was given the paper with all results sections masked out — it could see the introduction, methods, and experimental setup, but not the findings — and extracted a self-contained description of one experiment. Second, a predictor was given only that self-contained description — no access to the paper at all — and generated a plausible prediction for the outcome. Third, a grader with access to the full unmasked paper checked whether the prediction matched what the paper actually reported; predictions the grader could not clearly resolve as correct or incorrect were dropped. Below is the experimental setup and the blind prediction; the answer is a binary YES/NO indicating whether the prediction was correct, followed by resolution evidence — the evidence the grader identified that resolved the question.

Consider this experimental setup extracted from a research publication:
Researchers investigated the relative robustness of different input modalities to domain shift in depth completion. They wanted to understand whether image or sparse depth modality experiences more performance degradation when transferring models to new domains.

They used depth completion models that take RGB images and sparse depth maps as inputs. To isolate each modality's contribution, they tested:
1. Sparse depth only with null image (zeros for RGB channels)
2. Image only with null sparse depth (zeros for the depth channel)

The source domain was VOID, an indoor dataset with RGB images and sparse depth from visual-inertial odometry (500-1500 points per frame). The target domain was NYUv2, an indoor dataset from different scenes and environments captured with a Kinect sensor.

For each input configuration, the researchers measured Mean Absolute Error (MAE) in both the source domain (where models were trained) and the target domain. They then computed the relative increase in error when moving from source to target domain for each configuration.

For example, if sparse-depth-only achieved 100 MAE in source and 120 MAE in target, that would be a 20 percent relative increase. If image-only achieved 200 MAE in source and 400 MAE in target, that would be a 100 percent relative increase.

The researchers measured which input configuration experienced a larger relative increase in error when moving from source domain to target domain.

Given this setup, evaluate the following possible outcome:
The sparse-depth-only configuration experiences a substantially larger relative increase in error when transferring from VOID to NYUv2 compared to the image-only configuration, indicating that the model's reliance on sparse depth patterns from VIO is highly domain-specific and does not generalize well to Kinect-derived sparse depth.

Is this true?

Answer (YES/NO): NO